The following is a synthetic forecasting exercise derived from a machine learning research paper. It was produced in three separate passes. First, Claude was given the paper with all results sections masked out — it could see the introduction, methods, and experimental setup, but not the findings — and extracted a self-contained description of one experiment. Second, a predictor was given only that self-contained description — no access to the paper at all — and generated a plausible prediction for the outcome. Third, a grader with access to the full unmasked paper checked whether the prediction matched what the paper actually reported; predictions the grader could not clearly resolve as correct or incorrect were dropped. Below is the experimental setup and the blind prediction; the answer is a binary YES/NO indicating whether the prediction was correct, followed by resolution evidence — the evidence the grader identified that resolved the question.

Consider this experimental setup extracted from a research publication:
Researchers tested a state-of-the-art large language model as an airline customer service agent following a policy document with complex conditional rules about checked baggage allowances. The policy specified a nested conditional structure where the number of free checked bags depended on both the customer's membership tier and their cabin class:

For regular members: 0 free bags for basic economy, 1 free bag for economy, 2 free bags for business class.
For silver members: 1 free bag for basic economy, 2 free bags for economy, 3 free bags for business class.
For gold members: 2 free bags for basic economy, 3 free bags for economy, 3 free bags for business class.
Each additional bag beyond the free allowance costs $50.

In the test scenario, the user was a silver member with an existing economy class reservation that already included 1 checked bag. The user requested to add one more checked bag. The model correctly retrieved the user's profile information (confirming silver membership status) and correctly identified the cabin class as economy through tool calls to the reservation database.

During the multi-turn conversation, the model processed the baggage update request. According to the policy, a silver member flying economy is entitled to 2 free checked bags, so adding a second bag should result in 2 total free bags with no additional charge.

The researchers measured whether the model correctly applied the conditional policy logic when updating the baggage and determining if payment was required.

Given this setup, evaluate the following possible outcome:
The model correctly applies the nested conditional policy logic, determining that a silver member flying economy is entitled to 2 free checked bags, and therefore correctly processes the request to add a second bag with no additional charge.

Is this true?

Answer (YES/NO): NO